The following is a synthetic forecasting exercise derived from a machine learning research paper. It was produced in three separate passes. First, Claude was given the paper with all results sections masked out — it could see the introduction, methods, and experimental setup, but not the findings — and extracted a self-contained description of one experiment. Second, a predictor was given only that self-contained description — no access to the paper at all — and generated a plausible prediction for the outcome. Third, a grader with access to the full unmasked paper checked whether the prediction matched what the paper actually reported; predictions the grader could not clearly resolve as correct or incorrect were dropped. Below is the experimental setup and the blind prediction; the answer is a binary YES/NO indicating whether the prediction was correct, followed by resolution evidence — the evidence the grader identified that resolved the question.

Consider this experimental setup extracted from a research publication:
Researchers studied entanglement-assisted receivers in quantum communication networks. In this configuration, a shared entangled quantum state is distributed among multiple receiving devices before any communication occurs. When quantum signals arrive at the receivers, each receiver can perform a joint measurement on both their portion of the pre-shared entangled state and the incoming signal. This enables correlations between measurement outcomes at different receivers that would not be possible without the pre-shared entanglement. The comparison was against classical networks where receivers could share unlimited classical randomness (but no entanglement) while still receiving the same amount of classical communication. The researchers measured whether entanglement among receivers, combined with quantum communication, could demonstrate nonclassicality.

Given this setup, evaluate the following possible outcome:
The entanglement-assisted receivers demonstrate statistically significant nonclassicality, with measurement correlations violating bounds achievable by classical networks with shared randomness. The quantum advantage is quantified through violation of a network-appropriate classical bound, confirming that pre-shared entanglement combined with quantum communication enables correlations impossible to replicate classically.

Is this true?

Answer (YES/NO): NO